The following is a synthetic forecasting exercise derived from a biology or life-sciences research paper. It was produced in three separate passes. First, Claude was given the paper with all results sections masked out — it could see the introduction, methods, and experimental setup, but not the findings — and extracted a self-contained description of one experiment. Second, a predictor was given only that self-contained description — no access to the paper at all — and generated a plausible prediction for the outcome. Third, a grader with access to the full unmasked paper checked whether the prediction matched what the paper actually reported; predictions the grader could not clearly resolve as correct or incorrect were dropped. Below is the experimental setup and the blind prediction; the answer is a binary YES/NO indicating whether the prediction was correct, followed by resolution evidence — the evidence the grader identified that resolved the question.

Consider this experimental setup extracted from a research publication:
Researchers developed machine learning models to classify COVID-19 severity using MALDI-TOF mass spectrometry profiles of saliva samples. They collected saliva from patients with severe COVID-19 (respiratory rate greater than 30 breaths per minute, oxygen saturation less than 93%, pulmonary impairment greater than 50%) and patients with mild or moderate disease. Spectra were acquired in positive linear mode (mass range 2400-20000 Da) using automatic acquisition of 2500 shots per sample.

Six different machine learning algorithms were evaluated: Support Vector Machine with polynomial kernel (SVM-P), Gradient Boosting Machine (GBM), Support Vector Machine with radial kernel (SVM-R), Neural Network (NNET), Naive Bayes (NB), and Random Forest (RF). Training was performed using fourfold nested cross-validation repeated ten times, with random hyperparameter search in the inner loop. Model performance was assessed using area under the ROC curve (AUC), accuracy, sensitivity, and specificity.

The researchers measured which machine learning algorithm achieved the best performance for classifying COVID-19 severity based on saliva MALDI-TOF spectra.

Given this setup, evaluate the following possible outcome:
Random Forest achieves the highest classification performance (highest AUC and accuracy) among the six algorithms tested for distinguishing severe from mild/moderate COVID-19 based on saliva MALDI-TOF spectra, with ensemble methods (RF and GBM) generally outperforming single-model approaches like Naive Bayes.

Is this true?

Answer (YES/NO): NO